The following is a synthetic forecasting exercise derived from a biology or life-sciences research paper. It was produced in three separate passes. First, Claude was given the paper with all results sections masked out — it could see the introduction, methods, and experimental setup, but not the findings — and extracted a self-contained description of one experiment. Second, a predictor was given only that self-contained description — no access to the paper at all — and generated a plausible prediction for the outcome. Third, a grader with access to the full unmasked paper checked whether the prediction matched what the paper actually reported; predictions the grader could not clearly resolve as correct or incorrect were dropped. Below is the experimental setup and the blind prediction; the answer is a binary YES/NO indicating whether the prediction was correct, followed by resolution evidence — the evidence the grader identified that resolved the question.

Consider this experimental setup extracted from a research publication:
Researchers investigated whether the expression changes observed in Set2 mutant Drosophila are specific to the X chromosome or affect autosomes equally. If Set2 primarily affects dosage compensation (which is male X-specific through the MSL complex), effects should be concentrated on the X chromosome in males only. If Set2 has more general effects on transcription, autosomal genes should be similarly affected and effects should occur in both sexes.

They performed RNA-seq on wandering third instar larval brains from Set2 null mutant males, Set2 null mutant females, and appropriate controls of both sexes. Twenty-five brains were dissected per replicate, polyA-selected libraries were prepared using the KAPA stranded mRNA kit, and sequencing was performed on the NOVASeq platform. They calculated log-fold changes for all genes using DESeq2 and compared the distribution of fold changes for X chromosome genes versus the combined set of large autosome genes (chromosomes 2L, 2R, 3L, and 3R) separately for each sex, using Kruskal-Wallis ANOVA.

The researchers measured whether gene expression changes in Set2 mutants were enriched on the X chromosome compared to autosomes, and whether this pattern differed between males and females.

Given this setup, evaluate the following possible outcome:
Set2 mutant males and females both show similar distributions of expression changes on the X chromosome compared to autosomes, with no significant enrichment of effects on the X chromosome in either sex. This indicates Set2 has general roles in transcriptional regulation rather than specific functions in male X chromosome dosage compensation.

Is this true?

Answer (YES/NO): NO